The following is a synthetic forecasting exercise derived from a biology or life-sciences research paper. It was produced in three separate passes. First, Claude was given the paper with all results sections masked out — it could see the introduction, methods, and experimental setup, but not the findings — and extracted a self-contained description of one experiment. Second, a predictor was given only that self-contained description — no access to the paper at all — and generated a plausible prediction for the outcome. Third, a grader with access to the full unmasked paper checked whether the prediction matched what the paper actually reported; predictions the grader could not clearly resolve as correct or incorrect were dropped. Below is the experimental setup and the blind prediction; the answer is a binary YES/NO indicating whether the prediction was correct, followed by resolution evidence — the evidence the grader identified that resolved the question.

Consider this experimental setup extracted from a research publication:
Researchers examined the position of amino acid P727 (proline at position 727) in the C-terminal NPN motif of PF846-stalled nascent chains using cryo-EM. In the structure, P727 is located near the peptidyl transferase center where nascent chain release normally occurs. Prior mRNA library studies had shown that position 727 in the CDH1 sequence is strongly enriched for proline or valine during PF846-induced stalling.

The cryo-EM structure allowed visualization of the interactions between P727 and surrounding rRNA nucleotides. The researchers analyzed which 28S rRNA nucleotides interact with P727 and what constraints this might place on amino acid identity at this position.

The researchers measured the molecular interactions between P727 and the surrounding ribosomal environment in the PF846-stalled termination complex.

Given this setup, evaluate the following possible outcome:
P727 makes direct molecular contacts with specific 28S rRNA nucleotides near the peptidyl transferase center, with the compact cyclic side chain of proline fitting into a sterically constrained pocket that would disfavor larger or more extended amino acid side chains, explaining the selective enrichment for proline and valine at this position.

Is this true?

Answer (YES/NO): YES